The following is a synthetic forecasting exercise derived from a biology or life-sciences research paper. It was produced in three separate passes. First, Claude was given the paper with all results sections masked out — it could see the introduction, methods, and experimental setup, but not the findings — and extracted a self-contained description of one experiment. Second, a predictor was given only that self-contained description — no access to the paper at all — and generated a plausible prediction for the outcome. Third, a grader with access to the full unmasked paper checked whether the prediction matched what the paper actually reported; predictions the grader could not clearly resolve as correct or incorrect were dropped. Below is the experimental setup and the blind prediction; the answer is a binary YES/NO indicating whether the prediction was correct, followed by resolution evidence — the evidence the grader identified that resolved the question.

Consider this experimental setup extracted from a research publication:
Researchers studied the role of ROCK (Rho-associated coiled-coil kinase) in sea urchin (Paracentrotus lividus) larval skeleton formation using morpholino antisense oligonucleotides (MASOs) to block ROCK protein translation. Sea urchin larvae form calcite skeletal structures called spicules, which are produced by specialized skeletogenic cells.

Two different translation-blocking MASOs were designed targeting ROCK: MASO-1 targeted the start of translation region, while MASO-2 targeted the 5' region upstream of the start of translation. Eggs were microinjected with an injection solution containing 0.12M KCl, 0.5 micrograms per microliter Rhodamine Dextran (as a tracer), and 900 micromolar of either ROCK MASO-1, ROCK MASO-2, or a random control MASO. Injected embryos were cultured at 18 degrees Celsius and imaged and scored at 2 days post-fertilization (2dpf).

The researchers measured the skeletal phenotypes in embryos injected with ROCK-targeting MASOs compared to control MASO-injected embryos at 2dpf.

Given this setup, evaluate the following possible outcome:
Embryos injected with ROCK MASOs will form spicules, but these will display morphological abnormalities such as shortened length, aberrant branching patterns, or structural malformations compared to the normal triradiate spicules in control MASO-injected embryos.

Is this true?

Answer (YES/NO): YES